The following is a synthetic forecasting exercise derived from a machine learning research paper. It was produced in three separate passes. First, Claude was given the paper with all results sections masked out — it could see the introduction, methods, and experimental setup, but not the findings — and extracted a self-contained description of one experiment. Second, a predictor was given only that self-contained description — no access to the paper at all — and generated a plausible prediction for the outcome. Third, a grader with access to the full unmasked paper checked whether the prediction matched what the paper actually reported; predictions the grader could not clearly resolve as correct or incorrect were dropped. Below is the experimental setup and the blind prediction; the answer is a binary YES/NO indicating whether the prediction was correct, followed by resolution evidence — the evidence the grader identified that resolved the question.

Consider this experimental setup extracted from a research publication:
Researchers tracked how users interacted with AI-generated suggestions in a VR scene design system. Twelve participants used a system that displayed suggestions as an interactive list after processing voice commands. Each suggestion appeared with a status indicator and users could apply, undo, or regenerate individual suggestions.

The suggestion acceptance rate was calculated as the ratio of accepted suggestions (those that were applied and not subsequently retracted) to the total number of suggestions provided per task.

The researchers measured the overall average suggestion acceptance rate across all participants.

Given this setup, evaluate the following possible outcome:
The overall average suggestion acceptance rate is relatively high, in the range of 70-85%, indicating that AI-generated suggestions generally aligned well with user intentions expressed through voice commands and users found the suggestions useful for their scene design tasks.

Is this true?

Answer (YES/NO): YES